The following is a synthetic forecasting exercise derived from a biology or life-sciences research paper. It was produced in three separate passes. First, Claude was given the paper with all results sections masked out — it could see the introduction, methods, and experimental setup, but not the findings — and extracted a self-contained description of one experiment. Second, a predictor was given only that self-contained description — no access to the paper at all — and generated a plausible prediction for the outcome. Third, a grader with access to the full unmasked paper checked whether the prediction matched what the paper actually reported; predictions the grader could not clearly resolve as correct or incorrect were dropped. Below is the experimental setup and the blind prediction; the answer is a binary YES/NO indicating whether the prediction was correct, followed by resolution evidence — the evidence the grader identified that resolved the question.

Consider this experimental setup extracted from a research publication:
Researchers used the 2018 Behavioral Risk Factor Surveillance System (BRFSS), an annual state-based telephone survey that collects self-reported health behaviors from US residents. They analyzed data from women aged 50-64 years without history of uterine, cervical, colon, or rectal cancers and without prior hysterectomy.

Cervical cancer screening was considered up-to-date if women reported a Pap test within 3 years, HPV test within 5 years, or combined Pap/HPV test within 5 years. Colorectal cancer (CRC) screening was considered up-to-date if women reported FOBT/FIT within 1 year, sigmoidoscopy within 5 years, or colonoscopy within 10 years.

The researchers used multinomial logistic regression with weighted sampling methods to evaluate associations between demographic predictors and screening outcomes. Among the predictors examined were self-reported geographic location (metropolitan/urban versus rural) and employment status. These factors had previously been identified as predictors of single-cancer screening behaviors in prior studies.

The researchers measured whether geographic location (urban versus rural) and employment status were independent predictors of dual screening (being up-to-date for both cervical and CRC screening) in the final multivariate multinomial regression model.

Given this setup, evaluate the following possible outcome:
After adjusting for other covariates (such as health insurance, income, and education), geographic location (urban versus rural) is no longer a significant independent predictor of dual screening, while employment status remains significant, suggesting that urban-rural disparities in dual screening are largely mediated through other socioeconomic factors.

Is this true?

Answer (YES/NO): NO